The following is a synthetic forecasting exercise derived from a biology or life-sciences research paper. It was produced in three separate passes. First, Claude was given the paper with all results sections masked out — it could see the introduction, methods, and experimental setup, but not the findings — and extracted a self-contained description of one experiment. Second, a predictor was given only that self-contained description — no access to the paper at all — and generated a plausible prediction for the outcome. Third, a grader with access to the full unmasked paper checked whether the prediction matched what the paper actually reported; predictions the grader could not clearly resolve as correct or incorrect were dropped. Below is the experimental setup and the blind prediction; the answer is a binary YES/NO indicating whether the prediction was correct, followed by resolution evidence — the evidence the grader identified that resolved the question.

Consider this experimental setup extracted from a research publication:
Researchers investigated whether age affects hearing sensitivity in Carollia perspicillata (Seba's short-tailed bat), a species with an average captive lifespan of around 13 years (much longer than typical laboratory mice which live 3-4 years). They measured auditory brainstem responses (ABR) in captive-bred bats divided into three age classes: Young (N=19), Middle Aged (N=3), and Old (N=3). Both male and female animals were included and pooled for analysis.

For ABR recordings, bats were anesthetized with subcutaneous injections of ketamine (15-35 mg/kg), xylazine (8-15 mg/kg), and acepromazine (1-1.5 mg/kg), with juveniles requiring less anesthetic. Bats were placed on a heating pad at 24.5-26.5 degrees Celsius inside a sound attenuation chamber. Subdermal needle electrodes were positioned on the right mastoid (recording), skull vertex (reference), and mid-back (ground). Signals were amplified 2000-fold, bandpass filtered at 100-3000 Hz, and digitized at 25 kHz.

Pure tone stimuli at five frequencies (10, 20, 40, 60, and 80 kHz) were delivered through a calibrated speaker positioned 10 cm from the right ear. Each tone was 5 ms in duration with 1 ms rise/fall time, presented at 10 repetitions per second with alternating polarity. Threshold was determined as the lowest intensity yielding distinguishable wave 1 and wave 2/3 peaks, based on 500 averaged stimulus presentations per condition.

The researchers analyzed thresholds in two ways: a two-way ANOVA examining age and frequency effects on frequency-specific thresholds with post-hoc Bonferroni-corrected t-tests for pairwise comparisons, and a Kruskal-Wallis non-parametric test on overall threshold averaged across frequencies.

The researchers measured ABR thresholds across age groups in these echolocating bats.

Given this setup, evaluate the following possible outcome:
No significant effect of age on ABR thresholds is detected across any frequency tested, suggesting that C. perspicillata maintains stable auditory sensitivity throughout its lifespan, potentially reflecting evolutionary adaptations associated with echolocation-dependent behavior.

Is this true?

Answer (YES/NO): YES